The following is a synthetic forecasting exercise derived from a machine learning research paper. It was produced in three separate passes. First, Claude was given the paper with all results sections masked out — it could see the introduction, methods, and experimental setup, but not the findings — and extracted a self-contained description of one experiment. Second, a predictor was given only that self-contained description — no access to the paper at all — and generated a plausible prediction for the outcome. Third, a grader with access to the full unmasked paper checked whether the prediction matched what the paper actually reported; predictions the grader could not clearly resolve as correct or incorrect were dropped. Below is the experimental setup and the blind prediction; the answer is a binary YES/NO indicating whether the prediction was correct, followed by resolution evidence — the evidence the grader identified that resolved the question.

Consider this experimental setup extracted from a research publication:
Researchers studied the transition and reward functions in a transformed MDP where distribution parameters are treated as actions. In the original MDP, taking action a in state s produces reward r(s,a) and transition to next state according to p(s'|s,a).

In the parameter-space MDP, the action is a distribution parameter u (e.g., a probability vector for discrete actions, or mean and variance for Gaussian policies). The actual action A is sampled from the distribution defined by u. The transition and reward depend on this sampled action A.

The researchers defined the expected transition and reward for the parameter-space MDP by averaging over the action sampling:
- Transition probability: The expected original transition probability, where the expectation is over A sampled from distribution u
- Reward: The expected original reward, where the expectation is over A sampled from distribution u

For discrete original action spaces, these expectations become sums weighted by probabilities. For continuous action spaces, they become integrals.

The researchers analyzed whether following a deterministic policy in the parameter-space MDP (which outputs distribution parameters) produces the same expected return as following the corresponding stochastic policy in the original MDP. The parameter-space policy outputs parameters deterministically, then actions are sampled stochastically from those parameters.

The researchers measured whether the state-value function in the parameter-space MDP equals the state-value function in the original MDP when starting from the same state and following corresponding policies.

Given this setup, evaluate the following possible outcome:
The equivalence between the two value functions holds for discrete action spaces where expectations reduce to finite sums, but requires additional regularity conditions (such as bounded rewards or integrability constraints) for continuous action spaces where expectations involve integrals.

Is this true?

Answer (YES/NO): NO